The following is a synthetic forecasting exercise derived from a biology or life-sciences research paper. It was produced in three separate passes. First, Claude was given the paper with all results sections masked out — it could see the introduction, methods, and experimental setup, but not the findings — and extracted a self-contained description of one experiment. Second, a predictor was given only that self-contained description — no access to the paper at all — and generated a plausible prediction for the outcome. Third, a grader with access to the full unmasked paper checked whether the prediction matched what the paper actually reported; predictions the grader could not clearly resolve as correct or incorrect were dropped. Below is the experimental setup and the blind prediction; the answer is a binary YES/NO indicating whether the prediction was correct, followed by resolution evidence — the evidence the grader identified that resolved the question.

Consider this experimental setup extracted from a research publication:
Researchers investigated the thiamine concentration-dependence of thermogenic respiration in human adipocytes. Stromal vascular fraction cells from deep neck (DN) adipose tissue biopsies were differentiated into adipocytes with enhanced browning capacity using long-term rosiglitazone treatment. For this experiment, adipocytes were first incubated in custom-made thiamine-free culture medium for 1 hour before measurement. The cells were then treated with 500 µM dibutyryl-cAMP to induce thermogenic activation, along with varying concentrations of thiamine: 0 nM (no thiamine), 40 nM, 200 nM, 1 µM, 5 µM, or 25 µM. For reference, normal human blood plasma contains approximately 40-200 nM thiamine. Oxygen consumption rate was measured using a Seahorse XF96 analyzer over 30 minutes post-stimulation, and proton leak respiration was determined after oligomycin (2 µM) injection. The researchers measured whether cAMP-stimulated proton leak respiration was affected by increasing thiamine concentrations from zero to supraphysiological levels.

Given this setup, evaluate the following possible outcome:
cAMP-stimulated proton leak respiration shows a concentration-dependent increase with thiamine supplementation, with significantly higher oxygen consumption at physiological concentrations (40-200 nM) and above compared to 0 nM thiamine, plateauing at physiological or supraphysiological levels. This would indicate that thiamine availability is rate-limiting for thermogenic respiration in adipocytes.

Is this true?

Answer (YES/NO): YES